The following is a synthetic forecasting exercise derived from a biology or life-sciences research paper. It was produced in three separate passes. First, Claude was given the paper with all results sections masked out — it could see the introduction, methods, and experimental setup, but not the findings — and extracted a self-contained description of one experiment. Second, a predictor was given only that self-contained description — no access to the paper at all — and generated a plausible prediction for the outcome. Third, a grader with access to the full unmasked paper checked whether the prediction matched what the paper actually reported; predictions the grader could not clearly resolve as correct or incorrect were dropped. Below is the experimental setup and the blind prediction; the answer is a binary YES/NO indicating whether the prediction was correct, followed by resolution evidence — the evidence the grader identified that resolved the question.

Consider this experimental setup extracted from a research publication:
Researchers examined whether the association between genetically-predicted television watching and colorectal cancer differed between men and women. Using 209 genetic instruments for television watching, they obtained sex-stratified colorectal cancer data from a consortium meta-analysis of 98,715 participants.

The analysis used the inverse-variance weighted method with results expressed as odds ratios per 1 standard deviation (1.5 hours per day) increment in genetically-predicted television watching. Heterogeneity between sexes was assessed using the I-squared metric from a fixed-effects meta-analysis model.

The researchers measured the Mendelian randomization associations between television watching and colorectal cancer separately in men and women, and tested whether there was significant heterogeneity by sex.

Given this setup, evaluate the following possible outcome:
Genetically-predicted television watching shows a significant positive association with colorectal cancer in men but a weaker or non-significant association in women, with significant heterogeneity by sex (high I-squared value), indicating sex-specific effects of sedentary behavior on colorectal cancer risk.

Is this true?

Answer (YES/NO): NO